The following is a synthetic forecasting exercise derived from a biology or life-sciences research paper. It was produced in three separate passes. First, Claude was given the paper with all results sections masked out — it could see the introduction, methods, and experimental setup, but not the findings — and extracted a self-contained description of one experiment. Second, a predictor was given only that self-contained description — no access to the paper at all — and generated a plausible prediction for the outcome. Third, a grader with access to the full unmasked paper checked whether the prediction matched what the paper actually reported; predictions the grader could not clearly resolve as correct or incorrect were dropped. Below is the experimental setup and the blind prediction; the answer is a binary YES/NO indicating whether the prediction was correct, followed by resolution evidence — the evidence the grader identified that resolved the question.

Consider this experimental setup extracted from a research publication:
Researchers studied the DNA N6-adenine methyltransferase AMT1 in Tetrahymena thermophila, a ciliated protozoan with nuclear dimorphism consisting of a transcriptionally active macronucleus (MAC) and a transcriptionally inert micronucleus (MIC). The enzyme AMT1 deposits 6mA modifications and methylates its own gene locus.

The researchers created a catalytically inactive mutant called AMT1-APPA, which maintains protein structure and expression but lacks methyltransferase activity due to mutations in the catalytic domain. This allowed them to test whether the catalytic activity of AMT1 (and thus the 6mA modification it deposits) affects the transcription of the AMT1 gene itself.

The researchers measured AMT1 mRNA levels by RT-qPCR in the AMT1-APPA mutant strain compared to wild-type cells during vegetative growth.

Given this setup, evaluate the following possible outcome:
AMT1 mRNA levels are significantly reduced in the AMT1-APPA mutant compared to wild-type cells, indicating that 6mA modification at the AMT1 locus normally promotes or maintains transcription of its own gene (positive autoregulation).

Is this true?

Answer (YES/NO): YES